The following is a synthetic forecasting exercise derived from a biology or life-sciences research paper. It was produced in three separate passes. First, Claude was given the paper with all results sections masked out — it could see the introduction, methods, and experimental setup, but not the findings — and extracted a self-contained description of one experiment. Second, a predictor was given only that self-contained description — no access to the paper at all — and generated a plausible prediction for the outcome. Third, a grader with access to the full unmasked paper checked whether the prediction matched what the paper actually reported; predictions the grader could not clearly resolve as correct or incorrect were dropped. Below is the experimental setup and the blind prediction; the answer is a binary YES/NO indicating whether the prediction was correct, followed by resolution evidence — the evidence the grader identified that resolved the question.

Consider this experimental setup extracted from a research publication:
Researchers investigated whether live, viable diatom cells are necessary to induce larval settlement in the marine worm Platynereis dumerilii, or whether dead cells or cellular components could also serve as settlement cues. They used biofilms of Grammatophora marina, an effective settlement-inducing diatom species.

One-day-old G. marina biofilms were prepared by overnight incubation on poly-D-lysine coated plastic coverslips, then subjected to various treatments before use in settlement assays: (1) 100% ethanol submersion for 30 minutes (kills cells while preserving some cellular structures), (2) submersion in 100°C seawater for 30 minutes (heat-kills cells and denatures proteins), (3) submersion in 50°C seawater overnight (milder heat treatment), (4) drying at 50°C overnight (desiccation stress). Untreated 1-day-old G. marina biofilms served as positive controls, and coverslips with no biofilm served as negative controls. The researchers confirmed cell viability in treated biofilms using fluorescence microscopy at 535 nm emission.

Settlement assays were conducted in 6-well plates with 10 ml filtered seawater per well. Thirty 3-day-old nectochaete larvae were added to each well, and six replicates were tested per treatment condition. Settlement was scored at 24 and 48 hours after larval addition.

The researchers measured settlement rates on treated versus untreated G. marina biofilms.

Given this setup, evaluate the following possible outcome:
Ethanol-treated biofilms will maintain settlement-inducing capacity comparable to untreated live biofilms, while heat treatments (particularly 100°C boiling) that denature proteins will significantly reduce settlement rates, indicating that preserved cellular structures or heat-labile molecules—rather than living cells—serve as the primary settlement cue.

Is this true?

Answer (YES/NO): NO